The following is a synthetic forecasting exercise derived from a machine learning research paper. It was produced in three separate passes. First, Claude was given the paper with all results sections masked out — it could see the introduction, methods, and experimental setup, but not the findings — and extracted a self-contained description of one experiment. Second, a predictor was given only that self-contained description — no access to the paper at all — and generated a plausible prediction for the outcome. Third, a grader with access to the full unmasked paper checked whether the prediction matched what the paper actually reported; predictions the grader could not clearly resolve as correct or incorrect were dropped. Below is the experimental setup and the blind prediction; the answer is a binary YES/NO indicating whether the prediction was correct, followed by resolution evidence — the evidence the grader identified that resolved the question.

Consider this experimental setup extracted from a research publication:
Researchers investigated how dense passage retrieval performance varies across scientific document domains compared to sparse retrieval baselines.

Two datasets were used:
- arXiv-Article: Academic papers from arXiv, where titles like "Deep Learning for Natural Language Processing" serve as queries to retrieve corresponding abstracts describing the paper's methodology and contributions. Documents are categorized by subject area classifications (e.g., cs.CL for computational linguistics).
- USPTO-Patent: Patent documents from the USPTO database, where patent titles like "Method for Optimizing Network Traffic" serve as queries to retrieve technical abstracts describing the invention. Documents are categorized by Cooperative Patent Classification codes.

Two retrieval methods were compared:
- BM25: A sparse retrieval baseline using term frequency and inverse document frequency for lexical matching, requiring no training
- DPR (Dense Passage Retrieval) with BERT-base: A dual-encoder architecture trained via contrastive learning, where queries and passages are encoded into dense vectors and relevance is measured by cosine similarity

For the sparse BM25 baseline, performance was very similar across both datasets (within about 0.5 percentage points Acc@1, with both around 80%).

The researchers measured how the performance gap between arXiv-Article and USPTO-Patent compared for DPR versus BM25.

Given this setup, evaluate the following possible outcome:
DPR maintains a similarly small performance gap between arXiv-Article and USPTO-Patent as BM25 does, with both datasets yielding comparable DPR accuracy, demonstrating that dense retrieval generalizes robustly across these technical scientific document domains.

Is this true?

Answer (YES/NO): NO